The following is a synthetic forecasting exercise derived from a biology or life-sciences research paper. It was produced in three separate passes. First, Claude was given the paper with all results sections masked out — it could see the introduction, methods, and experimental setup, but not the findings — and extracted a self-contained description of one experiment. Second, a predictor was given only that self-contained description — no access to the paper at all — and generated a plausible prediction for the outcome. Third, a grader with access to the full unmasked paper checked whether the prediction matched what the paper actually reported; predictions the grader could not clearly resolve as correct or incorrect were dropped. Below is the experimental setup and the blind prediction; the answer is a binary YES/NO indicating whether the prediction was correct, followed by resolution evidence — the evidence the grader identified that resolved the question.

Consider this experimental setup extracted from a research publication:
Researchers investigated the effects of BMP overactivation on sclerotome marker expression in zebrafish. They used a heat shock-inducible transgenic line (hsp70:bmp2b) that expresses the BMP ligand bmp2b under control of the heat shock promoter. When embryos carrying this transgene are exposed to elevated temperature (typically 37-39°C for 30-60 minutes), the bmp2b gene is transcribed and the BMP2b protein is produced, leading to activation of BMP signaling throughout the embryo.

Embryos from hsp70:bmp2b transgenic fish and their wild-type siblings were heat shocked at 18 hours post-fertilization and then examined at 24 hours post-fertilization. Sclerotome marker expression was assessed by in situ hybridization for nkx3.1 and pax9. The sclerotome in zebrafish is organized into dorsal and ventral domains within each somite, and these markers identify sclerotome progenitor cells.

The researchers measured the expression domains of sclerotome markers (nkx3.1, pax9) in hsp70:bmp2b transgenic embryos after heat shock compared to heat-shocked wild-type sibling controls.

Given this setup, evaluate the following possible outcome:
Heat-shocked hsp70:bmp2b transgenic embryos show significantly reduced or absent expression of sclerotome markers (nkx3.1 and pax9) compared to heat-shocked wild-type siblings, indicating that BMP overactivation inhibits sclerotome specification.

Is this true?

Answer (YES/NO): NO